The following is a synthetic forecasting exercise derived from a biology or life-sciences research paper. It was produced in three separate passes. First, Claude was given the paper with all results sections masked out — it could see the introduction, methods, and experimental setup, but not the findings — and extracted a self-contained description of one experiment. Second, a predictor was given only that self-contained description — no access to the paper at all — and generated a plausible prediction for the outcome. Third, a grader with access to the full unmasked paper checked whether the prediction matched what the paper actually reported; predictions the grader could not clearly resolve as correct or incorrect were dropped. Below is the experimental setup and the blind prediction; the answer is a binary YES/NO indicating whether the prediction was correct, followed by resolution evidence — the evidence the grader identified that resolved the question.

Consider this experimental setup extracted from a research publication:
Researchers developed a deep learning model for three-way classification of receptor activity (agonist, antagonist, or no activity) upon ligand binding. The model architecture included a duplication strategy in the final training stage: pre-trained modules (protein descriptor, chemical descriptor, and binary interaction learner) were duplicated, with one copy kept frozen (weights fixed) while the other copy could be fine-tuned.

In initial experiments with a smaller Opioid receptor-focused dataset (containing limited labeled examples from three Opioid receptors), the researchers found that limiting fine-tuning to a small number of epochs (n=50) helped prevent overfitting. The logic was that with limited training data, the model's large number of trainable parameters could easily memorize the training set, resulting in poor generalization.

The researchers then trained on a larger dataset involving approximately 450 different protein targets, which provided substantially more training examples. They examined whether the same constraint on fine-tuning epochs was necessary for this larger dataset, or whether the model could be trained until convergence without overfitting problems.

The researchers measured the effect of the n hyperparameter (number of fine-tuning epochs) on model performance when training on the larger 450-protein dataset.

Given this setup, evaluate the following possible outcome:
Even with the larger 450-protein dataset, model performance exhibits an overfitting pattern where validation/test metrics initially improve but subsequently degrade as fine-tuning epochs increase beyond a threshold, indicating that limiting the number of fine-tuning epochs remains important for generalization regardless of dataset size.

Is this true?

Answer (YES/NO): NO